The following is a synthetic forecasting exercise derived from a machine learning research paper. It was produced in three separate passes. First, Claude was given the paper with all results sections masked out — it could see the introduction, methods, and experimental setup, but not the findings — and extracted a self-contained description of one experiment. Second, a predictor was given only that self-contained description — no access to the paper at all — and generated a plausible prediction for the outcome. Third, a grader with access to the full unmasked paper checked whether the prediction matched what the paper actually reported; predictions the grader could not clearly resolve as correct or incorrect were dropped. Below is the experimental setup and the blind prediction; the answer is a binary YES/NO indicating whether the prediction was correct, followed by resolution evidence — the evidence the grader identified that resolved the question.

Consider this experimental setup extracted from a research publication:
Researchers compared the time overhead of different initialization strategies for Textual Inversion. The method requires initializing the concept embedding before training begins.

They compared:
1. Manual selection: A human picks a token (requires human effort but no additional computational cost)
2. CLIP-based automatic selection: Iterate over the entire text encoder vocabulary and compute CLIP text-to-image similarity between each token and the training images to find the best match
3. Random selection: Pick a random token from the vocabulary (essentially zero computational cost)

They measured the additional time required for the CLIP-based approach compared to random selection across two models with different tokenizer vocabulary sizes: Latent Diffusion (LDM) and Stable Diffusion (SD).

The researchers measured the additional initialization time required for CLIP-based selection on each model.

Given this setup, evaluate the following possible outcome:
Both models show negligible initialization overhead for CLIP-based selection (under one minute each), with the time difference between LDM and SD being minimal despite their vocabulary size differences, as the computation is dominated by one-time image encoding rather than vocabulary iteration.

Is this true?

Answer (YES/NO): NO